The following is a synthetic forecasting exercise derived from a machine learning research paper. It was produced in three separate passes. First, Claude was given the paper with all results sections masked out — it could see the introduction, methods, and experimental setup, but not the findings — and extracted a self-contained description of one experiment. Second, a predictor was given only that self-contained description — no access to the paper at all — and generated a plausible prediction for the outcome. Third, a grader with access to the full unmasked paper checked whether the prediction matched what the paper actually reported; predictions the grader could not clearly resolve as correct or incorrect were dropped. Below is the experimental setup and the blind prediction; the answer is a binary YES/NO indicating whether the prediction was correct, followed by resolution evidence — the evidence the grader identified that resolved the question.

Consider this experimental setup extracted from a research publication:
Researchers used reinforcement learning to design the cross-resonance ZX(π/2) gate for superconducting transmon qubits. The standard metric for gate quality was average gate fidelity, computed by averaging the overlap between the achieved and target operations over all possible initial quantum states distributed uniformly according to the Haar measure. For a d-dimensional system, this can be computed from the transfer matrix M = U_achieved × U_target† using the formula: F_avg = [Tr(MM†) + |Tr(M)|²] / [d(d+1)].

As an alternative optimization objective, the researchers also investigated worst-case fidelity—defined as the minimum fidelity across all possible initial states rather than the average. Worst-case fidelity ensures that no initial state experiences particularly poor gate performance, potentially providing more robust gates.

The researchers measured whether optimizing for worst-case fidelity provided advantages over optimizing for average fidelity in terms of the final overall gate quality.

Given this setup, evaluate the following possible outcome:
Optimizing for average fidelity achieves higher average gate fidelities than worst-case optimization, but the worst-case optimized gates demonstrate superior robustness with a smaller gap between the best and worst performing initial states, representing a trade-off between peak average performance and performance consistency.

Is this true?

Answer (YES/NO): NO